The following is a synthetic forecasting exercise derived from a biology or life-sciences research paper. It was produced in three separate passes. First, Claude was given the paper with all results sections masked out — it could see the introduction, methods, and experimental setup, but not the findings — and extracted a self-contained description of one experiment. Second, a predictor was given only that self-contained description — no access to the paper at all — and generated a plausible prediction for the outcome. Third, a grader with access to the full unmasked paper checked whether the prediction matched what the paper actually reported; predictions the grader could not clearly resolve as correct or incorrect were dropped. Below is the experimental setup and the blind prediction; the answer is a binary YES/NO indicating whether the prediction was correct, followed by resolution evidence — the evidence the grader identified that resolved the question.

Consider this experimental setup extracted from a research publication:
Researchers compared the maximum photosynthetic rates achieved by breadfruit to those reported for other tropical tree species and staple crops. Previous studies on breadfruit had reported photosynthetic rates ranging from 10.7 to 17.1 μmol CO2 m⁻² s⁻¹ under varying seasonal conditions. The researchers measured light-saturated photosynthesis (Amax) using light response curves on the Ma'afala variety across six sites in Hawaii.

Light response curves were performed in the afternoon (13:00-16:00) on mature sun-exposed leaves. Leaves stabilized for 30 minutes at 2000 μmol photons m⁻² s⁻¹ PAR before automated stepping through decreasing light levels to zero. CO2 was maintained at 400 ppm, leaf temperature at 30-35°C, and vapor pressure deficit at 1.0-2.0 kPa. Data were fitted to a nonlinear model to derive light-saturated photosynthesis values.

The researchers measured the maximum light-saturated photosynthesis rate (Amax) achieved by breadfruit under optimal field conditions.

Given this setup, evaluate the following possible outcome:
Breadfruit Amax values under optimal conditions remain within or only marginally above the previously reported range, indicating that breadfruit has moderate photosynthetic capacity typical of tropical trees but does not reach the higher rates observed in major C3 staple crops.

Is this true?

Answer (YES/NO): NO